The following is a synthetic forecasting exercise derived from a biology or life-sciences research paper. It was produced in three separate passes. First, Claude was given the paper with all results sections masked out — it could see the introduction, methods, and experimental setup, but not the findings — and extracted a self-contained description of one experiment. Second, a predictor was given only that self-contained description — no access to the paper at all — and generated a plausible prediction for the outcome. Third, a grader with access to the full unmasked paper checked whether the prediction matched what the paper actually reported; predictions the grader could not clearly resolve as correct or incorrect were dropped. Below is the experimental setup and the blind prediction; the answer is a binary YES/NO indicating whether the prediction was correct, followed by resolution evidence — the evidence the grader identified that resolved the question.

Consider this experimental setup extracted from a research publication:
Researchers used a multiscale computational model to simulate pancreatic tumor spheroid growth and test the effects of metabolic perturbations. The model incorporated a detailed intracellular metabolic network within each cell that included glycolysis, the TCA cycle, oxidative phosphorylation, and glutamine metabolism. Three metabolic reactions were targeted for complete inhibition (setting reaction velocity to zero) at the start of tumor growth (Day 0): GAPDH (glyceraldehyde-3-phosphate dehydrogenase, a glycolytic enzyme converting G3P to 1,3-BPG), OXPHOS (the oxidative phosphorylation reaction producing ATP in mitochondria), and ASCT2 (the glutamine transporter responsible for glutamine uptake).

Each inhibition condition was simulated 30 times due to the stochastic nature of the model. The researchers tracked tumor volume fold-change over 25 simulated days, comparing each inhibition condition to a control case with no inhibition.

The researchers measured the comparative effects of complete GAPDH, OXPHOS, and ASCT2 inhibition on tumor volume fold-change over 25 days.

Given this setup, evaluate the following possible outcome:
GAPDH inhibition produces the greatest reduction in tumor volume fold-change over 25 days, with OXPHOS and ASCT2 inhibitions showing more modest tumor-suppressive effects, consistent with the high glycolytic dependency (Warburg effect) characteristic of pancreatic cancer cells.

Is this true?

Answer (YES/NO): NO